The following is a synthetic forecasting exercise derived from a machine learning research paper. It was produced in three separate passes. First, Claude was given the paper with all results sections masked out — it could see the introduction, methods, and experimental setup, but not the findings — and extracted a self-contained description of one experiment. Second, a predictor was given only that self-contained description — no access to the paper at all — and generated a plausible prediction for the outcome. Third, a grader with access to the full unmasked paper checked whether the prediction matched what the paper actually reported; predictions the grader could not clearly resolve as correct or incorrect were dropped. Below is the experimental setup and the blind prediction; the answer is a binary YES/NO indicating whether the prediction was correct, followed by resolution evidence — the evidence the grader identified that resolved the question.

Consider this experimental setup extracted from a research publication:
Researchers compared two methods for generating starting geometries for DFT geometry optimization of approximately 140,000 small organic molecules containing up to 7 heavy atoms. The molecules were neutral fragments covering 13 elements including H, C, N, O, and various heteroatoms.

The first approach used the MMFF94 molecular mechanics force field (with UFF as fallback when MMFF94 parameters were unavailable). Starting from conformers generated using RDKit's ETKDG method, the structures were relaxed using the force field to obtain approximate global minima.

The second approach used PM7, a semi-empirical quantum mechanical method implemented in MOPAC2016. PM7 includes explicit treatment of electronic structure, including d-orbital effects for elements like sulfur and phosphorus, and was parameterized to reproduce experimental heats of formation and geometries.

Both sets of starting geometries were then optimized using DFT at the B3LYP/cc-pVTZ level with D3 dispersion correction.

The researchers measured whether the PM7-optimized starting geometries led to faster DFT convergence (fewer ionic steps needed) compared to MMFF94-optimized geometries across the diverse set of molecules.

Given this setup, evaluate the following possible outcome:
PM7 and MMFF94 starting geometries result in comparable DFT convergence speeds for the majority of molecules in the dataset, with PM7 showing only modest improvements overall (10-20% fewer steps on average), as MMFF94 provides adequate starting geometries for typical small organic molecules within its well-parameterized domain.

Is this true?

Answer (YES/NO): NO